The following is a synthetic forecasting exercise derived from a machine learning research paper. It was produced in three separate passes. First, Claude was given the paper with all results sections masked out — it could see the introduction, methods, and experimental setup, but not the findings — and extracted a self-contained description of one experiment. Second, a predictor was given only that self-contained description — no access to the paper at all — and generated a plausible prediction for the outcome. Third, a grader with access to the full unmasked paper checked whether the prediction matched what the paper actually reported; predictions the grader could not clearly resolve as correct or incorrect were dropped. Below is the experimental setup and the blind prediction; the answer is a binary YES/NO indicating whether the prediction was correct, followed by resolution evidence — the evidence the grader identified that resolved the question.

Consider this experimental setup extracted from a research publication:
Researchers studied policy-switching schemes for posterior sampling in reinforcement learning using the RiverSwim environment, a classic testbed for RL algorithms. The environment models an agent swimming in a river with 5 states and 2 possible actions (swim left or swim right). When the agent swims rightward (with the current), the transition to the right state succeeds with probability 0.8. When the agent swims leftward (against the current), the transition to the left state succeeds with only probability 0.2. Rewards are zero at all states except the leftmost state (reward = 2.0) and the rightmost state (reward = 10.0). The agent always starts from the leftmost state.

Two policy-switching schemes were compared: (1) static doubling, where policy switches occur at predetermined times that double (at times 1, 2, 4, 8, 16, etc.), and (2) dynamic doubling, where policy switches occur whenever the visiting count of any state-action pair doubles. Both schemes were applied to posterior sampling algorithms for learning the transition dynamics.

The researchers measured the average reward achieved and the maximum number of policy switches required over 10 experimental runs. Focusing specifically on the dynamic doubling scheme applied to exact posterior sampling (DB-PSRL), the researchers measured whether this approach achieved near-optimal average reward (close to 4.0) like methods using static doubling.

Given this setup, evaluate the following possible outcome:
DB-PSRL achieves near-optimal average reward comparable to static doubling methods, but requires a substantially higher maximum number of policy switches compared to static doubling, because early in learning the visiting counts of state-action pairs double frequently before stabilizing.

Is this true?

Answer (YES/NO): NO